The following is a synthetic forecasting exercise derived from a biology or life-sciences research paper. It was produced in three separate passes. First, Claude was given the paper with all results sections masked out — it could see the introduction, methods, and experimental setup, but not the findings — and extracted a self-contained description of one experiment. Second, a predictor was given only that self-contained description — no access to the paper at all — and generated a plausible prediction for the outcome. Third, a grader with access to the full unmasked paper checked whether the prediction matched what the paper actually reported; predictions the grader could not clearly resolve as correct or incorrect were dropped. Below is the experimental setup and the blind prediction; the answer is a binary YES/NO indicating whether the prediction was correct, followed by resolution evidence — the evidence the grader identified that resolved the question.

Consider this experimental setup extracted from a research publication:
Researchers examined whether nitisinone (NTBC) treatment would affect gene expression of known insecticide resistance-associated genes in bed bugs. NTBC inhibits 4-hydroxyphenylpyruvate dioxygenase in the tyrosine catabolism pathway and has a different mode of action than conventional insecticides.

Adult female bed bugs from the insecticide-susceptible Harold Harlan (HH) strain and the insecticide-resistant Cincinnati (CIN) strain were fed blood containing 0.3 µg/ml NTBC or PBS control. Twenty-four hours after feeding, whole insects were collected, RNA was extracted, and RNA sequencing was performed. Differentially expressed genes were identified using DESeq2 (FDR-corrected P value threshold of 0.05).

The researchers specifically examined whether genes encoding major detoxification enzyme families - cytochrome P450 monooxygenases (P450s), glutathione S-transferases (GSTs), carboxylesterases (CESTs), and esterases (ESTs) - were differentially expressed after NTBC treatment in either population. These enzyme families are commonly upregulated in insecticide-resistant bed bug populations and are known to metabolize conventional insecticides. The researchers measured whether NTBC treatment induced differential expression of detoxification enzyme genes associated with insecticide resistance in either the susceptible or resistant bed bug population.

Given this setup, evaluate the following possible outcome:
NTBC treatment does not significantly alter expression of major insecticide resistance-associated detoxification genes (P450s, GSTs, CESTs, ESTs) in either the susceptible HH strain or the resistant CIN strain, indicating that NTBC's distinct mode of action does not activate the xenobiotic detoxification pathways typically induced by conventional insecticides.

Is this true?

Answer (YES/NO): NO